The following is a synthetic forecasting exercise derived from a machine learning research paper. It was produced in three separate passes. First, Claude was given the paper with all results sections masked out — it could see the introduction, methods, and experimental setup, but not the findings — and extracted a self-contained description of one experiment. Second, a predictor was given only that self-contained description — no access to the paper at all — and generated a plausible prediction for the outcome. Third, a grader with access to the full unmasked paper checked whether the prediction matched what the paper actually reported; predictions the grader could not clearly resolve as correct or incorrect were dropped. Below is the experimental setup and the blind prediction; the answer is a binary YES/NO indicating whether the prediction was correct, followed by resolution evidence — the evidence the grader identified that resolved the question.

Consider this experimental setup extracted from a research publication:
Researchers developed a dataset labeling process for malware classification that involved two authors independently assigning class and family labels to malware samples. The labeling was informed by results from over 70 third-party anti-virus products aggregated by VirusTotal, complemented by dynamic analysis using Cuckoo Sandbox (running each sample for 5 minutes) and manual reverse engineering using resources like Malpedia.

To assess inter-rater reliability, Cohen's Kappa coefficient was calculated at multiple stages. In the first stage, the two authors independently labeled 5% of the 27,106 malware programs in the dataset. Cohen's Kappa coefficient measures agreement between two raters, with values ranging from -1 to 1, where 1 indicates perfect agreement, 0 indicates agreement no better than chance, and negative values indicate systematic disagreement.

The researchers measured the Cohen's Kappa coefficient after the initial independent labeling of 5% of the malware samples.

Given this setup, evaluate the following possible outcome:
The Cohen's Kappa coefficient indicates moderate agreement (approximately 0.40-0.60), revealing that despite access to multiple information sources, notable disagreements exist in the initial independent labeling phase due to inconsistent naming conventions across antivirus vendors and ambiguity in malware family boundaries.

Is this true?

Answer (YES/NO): NO